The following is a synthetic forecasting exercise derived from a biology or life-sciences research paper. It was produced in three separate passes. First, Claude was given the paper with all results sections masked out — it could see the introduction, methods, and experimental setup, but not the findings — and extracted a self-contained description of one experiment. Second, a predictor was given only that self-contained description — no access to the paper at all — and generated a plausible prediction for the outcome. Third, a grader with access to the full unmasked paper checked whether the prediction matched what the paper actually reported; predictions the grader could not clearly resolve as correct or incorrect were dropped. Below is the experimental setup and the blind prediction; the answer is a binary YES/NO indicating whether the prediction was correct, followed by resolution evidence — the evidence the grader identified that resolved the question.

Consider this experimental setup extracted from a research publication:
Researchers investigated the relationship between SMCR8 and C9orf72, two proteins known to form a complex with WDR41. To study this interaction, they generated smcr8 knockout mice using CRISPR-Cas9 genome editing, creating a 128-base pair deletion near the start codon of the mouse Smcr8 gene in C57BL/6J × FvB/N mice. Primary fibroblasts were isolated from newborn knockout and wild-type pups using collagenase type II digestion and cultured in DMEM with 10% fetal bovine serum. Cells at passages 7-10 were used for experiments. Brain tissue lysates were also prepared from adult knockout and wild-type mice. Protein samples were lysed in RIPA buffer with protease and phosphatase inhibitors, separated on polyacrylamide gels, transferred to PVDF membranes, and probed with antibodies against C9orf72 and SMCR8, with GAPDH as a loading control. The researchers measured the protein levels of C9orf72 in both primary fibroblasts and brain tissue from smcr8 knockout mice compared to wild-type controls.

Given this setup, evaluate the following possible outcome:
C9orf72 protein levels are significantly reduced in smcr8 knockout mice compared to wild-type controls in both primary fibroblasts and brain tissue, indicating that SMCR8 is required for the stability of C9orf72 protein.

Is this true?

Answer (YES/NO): YES